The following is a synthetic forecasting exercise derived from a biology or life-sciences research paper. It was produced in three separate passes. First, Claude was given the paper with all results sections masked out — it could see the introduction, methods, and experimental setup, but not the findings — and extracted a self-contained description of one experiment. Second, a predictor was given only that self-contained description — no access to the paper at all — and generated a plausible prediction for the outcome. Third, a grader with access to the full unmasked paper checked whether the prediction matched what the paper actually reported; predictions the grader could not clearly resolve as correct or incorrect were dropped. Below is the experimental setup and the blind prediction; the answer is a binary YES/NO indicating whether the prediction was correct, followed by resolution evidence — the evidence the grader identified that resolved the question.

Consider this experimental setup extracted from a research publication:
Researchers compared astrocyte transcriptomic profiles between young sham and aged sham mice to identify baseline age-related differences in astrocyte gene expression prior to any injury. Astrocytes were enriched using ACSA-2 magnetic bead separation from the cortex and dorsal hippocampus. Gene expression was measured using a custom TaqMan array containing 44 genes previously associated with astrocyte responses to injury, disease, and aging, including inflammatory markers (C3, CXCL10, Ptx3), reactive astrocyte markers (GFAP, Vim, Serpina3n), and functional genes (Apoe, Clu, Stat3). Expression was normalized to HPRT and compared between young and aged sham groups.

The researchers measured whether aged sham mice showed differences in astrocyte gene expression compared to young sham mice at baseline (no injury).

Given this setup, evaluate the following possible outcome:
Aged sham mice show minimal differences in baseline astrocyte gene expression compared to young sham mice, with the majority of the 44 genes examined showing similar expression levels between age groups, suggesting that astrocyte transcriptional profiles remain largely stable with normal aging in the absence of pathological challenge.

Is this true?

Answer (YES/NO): NO